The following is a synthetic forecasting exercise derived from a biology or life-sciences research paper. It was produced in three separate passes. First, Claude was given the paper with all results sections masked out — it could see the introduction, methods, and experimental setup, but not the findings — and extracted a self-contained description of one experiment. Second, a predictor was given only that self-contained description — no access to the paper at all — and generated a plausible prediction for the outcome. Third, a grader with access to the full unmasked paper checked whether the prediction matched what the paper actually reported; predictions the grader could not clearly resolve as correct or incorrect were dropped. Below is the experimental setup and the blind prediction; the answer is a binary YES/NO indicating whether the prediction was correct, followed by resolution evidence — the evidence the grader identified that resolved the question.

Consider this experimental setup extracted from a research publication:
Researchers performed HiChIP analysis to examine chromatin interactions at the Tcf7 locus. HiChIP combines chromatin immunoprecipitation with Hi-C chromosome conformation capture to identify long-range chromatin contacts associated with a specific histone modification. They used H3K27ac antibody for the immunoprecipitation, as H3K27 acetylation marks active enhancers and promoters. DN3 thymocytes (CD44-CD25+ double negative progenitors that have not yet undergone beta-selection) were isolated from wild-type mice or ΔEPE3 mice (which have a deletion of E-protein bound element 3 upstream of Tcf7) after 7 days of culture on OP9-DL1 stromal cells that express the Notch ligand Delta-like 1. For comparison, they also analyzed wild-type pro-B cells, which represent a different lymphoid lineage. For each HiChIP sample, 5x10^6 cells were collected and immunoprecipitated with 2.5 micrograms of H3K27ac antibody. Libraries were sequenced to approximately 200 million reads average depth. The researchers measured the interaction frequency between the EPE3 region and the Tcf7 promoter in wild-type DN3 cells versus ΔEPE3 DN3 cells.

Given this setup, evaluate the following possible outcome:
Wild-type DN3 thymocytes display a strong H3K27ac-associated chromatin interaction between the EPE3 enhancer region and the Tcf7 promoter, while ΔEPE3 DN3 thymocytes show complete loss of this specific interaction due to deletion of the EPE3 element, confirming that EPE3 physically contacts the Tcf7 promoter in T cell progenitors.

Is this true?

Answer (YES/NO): NO